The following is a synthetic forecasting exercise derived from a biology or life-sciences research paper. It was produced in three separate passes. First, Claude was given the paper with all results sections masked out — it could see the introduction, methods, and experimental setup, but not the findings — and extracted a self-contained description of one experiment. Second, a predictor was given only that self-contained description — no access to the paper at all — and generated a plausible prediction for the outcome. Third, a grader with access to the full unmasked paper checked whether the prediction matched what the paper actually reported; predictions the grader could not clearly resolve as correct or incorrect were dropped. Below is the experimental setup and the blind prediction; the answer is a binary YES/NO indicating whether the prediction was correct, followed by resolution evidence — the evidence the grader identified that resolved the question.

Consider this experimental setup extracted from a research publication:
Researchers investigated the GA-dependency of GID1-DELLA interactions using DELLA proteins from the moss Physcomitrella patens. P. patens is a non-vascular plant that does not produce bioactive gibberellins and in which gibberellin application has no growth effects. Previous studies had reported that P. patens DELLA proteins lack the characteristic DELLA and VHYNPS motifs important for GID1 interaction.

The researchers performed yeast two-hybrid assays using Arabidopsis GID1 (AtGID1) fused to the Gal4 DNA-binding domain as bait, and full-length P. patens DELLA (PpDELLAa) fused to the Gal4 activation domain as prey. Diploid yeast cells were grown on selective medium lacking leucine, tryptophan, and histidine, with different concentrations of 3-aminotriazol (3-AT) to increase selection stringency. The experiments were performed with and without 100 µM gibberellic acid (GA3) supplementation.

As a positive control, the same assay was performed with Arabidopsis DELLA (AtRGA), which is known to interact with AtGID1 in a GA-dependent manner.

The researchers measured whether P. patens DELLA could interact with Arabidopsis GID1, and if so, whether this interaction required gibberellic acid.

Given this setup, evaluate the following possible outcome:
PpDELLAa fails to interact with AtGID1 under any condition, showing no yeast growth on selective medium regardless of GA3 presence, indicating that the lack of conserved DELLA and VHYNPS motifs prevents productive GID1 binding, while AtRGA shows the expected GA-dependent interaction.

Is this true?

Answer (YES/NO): YES